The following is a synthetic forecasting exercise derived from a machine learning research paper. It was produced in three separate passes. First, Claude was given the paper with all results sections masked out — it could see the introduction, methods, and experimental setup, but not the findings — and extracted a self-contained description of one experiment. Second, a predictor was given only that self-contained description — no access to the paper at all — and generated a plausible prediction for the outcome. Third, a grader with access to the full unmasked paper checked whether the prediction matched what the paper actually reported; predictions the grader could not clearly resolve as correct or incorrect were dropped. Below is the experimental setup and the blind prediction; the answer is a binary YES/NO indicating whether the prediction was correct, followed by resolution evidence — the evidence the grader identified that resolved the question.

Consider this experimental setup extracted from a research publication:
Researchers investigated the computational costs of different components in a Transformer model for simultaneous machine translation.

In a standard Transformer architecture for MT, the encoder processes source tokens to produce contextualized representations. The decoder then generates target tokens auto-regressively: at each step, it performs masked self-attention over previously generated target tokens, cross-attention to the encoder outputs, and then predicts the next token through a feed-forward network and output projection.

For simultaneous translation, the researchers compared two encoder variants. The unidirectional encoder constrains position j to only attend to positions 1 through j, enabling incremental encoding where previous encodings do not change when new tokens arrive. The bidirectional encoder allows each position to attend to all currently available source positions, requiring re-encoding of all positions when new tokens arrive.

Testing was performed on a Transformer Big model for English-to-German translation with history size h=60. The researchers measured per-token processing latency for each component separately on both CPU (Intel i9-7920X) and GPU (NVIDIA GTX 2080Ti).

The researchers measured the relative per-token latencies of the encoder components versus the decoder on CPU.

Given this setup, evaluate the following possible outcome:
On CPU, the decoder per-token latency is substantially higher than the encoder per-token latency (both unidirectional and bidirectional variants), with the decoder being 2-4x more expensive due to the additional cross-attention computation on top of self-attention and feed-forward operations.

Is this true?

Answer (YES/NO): NO